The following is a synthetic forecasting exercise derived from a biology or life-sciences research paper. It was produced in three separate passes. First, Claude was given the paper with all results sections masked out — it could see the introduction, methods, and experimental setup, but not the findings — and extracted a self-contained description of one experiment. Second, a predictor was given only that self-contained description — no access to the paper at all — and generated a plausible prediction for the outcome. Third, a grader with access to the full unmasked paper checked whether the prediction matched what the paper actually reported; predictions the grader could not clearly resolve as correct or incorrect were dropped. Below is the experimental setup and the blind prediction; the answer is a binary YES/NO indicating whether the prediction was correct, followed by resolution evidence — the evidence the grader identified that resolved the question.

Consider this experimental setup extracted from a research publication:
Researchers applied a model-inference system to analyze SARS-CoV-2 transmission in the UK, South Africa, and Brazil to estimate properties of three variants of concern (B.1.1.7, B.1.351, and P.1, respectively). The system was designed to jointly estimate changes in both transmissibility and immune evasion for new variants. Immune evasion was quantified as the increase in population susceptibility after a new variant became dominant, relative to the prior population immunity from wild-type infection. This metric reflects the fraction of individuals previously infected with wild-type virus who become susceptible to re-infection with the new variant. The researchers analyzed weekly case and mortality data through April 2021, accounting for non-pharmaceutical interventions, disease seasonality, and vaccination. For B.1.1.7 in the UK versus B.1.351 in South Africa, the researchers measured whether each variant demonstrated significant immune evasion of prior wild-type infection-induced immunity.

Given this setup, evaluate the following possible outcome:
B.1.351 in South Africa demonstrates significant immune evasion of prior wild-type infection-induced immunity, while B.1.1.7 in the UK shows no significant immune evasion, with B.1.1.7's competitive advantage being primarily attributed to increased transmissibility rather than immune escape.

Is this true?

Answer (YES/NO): YES